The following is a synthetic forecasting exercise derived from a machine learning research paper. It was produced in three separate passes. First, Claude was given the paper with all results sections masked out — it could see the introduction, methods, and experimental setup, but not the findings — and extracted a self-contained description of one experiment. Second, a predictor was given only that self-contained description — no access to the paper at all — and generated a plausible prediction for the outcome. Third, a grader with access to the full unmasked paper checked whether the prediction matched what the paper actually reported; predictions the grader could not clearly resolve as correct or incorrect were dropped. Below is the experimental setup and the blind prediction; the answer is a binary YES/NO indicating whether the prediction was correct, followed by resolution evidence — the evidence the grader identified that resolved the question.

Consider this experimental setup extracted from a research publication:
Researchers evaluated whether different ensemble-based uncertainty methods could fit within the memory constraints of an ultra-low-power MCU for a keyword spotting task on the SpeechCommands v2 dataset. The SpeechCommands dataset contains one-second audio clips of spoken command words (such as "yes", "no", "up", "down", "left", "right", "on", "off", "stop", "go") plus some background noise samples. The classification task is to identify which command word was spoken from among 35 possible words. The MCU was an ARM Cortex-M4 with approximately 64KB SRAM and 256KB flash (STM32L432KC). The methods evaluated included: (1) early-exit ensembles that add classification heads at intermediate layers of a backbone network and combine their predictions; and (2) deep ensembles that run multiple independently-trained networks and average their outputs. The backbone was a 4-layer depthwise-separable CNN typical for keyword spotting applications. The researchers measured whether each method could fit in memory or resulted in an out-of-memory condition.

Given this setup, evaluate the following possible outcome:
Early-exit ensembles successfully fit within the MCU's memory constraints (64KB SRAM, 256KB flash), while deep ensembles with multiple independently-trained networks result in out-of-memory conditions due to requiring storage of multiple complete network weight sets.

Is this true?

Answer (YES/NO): NO